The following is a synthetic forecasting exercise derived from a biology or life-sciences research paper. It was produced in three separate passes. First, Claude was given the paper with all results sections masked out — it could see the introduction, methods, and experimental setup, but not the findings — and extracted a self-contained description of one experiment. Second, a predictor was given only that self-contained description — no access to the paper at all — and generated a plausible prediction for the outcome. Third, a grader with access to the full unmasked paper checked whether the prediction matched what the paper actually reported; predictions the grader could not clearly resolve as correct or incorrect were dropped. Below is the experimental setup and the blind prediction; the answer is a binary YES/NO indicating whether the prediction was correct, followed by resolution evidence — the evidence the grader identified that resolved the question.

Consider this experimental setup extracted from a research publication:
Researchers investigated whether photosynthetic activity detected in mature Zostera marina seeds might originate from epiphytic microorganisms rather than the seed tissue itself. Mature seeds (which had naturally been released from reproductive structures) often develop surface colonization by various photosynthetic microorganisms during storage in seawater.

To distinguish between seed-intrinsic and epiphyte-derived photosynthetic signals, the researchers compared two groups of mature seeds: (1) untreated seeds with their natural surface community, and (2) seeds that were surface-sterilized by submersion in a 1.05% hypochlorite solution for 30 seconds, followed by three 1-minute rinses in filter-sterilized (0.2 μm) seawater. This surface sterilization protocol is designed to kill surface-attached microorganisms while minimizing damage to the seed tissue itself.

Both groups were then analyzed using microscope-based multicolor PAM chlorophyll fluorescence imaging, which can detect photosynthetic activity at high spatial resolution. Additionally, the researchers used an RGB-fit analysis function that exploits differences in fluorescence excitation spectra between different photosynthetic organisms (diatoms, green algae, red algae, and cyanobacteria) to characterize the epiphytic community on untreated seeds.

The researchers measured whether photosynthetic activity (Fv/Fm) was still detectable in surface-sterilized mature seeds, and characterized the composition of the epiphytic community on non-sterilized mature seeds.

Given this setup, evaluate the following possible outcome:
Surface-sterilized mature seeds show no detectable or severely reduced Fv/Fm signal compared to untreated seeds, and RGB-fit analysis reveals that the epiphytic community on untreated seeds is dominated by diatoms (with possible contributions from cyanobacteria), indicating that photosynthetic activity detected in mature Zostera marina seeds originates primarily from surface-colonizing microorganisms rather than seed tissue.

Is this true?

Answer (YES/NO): YES